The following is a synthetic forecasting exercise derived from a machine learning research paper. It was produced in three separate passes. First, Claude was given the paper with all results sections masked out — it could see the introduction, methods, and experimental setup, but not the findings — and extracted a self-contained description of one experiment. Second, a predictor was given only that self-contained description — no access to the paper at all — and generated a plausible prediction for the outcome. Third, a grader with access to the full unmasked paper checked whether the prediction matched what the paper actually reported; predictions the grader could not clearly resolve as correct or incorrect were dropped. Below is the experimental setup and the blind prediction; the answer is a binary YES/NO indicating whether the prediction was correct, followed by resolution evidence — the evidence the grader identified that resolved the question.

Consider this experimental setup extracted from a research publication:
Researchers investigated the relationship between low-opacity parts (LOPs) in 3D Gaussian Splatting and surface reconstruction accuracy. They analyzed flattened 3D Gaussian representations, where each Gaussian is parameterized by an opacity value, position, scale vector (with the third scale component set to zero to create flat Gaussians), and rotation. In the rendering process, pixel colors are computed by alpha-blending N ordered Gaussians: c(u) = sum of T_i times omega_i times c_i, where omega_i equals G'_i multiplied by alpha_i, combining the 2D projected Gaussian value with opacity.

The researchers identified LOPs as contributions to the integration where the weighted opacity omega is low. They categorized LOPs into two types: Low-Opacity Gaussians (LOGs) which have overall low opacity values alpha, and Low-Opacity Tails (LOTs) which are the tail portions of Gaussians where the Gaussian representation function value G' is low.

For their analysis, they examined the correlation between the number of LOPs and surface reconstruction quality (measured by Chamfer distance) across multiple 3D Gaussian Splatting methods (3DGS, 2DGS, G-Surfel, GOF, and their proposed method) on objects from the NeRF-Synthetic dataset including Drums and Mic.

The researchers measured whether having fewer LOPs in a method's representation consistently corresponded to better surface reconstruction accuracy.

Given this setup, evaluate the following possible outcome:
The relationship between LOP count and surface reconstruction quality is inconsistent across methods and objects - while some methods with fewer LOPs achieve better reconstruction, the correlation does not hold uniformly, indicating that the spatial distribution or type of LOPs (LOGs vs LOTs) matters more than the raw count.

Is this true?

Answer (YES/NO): NO